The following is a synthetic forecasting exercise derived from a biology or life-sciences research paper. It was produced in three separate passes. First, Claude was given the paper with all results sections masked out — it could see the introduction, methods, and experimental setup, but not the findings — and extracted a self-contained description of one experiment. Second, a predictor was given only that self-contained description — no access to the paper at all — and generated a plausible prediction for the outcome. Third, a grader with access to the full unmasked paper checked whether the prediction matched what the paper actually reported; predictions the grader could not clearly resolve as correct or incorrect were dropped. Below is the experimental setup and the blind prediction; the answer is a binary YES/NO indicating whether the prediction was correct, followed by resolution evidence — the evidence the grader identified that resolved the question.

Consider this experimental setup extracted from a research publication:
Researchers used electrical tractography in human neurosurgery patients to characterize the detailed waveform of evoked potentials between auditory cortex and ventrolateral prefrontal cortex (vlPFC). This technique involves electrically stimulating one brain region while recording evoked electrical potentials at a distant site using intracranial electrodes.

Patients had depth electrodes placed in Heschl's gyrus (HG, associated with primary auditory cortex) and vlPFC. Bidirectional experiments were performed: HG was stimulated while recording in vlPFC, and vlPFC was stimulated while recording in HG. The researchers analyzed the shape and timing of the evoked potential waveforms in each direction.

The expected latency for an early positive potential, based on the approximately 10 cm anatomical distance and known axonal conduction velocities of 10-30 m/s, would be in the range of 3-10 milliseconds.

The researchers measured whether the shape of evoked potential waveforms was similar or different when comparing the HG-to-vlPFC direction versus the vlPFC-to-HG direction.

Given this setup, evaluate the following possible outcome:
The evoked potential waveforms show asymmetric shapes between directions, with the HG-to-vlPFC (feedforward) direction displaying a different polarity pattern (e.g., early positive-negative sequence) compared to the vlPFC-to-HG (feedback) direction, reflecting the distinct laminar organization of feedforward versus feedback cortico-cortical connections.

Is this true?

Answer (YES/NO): NO